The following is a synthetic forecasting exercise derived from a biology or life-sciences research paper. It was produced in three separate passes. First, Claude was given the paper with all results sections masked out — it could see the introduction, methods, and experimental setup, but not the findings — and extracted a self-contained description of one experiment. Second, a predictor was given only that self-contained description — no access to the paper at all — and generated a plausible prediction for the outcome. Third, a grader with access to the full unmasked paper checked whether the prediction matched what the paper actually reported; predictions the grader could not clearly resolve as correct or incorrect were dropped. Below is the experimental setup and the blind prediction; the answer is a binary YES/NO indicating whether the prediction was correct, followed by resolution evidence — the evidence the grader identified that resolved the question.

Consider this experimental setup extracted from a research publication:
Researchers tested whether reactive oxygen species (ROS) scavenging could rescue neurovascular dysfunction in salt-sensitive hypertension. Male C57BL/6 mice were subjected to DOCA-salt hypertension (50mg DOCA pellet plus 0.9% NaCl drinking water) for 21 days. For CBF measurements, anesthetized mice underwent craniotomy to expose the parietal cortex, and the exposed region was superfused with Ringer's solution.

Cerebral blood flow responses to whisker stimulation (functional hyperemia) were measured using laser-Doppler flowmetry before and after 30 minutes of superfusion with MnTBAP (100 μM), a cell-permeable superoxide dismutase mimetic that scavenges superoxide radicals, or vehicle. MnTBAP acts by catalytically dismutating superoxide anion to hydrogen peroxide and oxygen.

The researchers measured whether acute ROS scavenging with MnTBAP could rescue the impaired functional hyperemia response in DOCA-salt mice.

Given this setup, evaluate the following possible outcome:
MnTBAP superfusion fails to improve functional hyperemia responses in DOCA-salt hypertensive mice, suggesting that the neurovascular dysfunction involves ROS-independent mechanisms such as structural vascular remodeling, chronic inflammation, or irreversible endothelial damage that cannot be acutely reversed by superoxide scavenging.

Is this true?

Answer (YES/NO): NO